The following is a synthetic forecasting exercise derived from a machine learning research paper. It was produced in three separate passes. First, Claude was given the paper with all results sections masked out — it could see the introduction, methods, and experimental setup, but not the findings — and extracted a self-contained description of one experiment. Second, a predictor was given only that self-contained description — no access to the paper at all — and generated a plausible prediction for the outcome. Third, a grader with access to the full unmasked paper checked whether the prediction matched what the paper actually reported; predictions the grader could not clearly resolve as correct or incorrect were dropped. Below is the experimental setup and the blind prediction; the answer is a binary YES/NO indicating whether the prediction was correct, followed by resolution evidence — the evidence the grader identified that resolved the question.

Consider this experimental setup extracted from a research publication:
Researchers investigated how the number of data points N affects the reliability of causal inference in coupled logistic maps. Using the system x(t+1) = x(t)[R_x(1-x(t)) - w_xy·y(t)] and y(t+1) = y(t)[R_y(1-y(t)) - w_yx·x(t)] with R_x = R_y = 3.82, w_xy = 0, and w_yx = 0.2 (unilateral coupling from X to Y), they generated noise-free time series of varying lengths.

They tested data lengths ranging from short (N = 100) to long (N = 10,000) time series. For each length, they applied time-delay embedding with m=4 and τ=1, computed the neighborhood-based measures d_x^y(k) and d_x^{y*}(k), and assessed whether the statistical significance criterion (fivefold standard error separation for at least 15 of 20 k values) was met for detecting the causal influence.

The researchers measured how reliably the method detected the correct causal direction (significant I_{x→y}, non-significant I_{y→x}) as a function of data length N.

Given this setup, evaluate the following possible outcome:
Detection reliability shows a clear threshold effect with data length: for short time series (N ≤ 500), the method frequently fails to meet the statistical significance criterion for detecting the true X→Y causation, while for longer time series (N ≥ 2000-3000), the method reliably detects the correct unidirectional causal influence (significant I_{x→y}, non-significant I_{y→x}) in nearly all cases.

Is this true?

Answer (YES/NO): NO